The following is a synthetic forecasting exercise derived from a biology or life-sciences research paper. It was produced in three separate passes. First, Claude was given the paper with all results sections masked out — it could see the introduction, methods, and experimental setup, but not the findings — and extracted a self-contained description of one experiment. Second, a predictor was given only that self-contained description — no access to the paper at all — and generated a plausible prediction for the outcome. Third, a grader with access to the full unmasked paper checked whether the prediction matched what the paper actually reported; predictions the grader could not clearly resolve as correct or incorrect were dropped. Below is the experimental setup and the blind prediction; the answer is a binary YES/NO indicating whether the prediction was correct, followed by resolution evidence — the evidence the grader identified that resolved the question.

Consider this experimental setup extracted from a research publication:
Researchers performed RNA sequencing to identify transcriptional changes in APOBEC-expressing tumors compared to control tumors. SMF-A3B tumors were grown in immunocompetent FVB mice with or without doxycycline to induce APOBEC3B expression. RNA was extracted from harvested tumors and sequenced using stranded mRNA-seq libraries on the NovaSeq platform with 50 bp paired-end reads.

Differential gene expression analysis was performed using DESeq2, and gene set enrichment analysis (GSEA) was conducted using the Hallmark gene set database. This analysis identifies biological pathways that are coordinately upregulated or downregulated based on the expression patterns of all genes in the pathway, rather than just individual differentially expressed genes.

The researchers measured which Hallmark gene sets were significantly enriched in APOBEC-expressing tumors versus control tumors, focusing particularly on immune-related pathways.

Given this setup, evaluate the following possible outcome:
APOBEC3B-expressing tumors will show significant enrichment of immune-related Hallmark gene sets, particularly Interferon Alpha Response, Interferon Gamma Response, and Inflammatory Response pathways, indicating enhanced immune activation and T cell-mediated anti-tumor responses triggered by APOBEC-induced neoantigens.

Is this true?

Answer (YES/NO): NO